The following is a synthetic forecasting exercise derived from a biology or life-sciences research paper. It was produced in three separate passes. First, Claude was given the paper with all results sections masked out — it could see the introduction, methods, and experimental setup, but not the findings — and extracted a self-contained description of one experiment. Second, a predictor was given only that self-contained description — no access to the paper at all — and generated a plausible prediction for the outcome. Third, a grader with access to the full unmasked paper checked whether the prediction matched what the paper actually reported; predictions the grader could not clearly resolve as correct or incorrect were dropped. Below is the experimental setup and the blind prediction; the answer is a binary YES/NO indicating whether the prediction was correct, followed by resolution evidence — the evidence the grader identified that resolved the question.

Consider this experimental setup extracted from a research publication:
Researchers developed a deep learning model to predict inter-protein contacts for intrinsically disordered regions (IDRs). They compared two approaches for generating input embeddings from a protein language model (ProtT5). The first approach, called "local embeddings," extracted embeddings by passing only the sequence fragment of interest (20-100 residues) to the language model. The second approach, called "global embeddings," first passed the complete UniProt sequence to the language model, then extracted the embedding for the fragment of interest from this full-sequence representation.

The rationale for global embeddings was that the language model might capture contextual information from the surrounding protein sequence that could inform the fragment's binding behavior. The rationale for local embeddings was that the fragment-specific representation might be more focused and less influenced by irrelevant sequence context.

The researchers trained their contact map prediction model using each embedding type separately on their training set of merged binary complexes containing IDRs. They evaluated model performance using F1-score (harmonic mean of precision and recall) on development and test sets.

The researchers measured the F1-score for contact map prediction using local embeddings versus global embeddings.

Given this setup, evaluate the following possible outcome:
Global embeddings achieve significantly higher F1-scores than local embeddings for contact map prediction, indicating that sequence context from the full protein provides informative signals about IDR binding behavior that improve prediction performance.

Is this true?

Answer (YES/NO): YES